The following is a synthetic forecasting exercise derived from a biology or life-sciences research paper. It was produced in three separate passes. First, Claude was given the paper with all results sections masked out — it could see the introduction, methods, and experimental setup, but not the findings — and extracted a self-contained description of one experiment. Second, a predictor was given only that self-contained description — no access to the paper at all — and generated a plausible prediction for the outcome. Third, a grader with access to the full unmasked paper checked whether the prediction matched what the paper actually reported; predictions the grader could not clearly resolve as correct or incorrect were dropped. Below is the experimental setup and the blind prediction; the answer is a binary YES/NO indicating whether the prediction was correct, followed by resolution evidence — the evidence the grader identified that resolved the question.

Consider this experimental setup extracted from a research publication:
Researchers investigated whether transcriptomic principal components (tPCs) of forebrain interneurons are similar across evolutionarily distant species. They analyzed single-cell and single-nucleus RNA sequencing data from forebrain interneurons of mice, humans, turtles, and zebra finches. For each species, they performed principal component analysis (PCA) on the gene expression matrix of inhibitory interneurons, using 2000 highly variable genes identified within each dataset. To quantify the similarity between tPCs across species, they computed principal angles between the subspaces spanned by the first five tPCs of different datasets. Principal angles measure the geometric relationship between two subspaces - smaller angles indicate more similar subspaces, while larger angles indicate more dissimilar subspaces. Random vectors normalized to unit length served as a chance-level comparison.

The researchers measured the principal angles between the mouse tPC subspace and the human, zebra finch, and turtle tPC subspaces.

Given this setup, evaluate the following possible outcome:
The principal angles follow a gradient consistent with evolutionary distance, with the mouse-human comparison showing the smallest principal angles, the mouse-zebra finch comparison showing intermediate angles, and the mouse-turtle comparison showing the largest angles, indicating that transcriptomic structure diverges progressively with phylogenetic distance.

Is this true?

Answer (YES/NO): NO